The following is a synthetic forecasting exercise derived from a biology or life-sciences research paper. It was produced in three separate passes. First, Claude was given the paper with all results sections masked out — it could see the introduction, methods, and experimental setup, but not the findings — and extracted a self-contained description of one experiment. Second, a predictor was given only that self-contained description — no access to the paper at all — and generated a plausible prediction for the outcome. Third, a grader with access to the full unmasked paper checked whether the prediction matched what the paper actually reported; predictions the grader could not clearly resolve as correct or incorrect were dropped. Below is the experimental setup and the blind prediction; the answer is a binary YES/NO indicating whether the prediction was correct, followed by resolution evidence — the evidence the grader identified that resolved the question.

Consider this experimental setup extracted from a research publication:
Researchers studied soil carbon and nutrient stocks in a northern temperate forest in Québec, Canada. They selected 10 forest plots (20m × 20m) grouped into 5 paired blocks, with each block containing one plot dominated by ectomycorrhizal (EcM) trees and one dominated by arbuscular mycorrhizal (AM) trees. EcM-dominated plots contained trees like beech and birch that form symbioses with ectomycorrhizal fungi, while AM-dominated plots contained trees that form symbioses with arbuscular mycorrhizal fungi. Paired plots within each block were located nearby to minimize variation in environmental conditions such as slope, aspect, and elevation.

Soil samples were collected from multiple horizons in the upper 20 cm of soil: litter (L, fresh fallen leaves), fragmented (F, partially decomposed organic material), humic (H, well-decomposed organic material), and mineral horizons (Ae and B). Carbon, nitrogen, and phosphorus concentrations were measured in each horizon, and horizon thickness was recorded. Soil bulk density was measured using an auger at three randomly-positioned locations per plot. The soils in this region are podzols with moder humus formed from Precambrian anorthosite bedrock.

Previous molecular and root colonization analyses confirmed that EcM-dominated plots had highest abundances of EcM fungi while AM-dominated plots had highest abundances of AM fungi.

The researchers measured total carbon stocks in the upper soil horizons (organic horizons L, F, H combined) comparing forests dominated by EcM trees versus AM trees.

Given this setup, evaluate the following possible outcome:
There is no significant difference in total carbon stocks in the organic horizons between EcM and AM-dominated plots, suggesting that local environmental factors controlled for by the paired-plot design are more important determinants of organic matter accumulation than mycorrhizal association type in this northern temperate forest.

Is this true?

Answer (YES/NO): NO